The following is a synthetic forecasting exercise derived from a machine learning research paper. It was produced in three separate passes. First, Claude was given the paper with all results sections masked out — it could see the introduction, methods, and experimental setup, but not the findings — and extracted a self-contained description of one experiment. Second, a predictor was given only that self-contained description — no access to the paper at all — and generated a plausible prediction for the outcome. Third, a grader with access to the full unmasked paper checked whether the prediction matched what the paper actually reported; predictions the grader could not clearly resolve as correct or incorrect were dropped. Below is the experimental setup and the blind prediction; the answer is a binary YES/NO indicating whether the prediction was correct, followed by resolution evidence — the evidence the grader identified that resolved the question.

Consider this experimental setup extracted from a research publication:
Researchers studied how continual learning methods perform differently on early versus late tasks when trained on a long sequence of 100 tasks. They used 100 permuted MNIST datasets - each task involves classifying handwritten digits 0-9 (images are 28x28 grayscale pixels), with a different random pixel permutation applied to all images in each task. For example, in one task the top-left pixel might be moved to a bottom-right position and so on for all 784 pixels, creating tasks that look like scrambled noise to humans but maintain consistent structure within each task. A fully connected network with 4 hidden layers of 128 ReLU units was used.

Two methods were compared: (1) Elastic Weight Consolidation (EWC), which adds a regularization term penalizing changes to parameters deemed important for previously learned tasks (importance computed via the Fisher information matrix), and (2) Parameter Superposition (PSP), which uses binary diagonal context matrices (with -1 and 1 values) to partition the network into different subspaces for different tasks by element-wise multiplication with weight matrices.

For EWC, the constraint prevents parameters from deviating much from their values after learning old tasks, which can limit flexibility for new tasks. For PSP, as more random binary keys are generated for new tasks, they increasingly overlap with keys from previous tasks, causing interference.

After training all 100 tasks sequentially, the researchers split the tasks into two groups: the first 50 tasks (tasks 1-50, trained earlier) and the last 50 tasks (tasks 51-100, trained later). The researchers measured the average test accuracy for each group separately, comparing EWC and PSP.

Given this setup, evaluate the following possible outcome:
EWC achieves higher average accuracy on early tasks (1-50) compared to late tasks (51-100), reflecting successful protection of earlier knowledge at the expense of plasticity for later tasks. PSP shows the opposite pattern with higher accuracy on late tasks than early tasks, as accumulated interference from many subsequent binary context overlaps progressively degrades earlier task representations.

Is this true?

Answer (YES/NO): YES